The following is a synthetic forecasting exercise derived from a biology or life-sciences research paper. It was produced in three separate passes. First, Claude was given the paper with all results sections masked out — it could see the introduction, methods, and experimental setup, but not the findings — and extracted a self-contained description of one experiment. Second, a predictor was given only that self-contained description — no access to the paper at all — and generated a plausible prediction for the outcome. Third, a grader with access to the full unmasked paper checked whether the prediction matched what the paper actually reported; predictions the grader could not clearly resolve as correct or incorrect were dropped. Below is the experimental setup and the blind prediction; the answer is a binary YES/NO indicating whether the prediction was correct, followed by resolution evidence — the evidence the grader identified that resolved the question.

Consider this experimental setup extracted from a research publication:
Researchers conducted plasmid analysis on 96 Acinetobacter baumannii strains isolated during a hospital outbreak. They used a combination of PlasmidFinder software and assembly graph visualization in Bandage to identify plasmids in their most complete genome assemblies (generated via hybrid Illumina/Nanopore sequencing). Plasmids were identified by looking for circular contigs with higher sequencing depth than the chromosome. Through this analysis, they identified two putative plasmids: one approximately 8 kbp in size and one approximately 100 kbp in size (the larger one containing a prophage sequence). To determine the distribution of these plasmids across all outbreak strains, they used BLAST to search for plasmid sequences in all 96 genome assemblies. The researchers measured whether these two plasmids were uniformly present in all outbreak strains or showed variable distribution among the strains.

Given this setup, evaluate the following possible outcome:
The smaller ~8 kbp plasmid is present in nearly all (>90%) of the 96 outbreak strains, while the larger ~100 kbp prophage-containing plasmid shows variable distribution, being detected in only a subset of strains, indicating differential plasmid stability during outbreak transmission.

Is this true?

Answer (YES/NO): YES